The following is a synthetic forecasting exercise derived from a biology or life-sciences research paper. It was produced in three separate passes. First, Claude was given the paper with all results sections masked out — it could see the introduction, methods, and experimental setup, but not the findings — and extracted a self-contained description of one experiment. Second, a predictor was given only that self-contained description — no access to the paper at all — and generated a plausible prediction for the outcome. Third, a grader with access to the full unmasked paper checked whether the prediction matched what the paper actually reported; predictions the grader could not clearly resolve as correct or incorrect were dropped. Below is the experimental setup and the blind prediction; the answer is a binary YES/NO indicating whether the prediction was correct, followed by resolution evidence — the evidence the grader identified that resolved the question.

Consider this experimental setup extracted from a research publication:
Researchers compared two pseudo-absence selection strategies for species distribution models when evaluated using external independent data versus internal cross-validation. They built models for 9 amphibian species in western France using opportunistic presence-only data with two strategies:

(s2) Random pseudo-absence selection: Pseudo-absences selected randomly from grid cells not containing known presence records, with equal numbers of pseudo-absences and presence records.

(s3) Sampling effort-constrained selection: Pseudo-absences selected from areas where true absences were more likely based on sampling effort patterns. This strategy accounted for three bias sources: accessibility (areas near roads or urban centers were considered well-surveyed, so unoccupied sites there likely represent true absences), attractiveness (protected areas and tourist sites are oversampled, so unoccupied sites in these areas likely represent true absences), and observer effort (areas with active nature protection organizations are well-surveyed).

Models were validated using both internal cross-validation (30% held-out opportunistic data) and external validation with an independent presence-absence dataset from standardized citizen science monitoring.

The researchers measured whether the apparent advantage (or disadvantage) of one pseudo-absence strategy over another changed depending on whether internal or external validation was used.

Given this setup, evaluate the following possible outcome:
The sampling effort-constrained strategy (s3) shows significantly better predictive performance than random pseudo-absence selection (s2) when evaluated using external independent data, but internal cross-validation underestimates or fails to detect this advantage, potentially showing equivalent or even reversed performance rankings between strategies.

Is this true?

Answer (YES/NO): NO